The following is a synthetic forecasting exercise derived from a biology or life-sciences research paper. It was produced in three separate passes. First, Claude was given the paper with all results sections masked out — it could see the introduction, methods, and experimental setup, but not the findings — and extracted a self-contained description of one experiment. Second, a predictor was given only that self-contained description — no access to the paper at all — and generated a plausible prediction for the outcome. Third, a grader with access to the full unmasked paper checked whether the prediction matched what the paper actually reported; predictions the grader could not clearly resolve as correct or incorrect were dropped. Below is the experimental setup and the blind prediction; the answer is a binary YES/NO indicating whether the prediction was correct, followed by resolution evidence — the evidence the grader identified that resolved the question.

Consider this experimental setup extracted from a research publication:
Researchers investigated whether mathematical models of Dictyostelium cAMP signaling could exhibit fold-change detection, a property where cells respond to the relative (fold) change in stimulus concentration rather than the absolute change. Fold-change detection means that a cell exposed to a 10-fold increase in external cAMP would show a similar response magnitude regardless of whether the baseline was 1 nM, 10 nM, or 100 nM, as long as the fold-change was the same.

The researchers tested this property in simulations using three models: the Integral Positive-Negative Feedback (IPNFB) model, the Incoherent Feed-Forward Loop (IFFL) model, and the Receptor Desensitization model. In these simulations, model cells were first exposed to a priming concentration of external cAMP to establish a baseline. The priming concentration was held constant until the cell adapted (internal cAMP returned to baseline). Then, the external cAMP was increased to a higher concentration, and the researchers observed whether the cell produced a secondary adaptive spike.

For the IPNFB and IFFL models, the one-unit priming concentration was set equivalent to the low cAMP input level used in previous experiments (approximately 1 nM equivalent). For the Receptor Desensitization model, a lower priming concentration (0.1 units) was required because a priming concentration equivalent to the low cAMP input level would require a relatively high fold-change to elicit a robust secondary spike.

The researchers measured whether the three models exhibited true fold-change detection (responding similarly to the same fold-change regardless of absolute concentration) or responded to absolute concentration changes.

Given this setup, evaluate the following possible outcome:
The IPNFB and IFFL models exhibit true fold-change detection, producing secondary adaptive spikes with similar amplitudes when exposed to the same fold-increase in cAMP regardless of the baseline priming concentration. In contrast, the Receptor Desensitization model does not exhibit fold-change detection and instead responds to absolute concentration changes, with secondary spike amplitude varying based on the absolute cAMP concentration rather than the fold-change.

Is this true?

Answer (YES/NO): NO